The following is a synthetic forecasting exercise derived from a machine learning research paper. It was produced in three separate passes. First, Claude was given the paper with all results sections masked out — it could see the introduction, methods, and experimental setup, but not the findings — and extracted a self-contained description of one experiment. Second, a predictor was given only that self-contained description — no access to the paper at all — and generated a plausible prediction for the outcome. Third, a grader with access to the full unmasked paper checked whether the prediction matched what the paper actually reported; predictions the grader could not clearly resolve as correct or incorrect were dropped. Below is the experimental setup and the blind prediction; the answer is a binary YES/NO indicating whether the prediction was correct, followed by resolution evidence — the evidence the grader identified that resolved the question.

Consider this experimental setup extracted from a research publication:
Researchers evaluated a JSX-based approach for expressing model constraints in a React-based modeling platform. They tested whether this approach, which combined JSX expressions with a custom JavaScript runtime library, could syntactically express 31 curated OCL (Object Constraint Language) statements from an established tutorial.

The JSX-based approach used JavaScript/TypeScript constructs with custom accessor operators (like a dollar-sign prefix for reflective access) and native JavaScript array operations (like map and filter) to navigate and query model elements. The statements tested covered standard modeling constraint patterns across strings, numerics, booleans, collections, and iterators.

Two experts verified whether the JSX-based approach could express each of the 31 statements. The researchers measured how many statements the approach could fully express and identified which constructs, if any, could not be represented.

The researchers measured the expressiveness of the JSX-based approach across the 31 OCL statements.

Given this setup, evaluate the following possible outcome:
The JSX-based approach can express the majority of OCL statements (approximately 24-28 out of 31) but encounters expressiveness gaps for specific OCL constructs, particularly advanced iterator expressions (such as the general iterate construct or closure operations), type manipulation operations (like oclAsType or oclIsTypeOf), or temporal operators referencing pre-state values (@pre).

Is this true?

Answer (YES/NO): NO